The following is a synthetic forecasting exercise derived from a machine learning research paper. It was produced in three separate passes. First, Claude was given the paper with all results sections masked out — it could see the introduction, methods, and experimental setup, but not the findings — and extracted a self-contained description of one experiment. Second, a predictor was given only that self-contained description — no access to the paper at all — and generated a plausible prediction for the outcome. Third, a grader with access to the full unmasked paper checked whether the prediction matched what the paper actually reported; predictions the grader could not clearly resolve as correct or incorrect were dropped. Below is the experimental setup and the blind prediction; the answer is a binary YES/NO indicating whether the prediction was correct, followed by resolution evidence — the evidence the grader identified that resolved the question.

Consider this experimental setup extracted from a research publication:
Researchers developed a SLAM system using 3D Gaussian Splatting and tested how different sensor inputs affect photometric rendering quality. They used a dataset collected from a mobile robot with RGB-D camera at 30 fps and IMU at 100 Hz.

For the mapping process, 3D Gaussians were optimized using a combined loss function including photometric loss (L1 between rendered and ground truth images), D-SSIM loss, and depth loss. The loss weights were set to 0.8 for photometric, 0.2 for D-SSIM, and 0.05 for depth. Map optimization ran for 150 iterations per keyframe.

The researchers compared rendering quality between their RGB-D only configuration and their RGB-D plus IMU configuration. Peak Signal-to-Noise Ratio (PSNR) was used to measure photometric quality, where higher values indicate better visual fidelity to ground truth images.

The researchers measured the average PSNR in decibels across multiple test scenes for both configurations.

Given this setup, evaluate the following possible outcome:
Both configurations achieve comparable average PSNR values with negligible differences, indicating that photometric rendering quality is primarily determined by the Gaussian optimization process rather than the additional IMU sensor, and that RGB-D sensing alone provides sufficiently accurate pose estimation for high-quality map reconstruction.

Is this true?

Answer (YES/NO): NO